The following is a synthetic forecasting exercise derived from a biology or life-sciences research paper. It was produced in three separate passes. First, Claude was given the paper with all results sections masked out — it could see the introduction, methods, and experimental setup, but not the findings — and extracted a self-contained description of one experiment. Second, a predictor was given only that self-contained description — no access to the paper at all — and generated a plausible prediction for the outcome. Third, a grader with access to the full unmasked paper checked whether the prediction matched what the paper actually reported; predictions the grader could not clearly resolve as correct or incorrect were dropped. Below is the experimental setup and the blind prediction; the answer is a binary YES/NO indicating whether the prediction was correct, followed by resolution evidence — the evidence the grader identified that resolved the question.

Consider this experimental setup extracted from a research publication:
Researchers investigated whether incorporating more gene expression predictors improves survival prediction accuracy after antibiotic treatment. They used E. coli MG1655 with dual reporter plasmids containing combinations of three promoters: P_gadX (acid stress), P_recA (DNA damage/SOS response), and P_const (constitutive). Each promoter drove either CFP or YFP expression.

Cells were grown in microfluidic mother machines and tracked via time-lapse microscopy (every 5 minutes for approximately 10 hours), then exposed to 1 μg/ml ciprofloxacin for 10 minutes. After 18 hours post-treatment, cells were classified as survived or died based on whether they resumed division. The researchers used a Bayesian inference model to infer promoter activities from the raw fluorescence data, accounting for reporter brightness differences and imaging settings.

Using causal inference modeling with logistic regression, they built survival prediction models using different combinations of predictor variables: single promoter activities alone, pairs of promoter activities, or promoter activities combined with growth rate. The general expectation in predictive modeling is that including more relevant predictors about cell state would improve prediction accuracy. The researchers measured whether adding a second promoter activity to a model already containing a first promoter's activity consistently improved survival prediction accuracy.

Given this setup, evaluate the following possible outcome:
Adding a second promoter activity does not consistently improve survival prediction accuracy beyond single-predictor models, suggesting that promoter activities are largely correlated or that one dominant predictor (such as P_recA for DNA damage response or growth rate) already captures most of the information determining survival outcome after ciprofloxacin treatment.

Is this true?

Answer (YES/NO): NO